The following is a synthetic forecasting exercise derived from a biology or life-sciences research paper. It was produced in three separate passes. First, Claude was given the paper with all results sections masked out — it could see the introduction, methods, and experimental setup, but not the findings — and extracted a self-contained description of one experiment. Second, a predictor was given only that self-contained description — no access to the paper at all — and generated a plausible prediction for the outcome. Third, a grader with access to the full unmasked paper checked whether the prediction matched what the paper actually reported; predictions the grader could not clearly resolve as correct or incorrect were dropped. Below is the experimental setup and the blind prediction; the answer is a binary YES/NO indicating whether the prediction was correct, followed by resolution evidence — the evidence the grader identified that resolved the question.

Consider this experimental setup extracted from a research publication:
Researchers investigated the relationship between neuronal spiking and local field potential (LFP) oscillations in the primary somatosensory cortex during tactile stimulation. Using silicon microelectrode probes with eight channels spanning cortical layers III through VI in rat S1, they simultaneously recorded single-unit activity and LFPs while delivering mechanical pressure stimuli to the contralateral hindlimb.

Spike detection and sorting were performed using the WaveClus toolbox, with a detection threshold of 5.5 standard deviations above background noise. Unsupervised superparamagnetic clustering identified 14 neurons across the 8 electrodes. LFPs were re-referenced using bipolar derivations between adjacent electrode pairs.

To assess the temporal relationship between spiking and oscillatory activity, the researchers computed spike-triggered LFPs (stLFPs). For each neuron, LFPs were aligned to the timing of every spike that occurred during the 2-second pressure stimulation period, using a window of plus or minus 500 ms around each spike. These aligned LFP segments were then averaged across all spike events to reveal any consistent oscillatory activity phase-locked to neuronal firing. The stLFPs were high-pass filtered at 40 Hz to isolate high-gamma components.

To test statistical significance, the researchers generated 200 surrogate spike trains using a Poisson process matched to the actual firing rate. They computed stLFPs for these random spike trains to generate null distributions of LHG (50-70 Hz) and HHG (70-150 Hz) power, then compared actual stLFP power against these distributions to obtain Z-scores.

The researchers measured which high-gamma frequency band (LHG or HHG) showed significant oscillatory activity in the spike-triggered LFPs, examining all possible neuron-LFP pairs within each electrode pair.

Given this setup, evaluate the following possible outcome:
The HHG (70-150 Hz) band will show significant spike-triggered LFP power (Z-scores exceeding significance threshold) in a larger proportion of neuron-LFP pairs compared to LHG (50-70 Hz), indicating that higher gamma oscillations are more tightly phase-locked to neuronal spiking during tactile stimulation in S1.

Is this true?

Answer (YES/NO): NO